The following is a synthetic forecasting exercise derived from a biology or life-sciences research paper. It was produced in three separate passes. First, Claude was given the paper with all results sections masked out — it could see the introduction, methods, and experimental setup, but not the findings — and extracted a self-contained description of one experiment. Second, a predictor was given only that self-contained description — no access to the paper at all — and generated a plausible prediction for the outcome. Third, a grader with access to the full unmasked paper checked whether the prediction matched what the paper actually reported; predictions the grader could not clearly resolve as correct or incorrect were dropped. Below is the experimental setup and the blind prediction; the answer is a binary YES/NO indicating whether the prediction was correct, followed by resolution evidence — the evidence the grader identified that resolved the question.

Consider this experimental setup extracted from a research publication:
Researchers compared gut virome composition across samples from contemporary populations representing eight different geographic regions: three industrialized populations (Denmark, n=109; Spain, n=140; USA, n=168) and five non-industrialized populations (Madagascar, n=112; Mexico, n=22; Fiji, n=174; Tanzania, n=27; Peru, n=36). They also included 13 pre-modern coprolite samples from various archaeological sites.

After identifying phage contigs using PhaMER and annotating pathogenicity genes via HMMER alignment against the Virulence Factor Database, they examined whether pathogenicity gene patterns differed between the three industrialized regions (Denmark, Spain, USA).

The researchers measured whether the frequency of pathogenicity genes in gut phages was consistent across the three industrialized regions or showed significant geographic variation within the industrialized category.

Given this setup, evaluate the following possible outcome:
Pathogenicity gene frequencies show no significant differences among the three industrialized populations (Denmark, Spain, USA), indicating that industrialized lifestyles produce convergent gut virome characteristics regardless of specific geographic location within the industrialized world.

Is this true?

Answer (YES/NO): YES